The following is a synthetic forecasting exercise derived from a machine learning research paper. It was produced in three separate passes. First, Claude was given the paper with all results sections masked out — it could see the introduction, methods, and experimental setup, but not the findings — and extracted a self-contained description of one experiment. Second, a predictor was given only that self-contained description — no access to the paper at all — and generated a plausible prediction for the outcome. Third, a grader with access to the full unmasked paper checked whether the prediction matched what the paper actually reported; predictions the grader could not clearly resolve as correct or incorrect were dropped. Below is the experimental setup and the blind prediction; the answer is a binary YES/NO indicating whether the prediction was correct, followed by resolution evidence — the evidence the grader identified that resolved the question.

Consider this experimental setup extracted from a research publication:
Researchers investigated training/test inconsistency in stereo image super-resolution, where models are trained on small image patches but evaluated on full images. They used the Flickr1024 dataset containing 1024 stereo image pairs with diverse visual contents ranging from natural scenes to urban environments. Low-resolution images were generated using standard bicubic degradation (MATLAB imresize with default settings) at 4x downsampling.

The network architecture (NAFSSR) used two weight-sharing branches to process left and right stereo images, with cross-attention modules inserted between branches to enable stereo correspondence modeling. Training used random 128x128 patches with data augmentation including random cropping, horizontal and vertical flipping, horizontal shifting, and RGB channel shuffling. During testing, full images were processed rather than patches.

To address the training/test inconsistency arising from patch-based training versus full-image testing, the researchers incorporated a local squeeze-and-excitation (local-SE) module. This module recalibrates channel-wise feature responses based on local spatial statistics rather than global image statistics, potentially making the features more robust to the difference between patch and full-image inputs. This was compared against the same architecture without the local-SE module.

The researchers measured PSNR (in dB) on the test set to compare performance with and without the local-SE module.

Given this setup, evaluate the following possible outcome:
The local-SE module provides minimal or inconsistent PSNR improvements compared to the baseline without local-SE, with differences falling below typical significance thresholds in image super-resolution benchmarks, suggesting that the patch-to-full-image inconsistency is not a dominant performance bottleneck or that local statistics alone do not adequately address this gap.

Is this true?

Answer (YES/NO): NO